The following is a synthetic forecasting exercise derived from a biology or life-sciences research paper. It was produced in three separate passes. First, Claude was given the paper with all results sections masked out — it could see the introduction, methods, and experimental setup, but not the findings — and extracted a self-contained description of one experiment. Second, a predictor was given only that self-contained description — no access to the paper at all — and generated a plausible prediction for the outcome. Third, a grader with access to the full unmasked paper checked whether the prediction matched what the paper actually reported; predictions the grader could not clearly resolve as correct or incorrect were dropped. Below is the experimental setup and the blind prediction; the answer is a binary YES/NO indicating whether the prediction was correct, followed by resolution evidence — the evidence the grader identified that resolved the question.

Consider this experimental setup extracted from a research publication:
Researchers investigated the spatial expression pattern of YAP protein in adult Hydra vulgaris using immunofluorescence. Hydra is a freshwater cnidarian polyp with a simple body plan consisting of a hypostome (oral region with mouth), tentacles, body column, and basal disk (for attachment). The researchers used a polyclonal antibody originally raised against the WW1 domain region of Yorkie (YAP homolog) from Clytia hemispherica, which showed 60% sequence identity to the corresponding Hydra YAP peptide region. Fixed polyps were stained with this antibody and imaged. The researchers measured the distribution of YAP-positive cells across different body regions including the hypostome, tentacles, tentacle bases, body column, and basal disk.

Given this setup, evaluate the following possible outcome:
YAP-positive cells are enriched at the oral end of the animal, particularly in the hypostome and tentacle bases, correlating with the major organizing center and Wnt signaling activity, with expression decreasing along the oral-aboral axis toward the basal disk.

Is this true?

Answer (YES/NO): NO